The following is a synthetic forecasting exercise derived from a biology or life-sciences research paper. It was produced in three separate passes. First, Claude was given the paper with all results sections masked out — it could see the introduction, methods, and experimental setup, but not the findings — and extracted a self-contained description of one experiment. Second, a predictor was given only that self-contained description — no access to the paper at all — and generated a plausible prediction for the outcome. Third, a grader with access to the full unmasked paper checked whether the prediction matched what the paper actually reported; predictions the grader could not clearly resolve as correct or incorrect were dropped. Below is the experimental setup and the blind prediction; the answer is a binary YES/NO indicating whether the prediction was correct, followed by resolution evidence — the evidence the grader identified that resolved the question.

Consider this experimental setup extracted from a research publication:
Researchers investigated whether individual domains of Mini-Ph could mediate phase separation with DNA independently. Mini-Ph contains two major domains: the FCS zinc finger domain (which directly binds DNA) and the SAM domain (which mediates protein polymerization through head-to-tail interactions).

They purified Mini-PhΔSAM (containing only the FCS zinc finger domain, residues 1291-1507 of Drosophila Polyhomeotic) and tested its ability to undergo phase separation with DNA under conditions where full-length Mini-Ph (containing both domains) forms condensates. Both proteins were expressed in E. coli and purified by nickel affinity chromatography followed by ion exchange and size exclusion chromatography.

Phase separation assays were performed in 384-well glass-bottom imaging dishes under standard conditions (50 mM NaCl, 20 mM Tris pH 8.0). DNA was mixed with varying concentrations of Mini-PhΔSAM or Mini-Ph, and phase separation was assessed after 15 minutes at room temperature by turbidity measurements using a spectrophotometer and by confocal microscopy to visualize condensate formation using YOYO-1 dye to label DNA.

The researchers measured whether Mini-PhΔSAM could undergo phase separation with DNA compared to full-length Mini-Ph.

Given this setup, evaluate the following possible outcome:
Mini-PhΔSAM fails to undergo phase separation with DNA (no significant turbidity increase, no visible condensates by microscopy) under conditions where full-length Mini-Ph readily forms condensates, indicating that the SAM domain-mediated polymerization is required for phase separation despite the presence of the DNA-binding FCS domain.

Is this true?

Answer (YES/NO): YES